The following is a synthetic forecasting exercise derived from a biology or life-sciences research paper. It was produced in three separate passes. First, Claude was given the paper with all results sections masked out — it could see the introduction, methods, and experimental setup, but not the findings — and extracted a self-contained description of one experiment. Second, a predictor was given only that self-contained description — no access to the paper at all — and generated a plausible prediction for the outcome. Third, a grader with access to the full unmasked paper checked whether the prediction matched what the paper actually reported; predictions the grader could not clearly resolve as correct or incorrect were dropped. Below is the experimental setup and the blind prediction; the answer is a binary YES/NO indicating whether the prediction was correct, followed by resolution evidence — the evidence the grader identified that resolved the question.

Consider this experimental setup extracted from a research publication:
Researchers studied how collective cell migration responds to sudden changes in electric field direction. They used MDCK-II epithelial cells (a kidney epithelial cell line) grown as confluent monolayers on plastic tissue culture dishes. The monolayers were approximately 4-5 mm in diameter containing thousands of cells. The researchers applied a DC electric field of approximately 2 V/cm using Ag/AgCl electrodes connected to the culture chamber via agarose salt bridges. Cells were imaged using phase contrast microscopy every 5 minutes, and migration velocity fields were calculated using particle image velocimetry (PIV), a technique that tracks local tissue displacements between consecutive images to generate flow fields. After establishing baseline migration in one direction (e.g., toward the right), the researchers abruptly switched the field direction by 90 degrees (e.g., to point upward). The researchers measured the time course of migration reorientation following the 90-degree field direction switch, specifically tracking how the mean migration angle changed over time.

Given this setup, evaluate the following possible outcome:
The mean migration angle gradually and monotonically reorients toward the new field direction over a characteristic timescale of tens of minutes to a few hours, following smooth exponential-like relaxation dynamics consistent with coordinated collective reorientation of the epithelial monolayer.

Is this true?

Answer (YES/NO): YES